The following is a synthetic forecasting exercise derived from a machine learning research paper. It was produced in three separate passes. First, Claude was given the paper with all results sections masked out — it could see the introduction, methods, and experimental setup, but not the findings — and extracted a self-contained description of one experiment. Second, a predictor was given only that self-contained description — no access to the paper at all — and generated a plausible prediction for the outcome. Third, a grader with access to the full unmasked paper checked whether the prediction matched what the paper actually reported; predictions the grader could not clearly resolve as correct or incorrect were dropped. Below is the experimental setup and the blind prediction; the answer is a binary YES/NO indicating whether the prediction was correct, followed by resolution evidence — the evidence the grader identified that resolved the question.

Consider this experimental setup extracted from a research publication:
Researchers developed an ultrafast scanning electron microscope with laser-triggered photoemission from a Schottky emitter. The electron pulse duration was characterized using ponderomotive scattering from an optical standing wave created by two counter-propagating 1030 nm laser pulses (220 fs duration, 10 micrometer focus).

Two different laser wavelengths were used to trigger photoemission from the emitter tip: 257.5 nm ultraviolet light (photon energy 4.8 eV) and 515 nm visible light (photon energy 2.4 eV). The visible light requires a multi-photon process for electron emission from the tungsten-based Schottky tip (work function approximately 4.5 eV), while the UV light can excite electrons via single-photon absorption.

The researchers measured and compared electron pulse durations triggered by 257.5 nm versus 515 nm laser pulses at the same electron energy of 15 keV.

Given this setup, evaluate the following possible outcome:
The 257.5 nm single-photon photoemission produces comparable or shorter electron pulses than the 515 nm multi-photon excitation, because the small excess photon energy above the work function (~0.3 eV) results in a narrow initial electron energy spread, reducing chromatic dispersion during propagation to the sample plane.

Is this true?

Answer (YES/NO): NO